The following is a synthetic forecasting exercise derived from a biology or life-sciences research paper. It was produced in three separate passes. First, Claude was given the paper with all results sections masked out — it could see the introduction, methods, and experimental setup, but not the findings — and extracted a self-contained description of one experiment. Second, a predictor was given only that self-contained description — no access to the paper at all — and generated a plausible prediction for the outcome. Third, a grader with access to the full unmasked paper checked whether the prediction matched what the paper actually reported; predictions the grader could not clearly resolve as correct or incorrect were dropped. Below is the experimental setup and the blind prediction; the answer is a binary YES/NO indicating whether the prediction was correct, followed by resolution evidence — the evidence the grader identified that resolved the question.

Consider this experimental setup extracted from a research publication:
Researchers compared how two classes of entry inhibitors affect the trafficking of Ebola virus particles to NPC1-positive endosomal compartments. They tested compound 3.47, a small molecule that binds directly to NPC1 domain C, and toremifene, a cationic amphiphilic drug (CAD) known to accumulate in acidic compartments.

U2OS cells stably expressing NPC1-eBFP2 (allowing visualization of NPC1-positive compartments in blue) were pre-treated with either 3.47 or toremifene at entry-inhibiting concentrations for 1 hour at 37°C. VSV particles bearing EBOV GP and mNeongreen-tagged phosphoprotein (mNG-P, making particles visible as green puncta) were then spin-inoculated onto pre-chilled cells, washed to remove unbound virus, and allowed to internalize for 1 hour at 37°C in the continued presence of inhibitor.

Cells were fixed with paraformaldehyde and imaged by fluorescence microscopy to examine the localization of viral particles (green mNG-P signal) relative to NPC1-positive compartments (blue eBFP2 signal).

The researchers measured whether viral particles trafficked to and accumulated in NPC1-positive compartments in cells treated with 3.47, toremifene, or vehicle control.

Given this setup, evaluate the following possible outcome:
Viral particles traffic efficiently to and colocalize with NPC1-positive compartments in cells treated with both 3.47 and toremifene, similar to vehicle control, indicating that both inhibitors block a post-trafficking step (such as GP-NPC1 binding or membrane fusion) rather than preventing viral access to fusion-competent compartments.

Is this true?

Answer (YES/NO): NO